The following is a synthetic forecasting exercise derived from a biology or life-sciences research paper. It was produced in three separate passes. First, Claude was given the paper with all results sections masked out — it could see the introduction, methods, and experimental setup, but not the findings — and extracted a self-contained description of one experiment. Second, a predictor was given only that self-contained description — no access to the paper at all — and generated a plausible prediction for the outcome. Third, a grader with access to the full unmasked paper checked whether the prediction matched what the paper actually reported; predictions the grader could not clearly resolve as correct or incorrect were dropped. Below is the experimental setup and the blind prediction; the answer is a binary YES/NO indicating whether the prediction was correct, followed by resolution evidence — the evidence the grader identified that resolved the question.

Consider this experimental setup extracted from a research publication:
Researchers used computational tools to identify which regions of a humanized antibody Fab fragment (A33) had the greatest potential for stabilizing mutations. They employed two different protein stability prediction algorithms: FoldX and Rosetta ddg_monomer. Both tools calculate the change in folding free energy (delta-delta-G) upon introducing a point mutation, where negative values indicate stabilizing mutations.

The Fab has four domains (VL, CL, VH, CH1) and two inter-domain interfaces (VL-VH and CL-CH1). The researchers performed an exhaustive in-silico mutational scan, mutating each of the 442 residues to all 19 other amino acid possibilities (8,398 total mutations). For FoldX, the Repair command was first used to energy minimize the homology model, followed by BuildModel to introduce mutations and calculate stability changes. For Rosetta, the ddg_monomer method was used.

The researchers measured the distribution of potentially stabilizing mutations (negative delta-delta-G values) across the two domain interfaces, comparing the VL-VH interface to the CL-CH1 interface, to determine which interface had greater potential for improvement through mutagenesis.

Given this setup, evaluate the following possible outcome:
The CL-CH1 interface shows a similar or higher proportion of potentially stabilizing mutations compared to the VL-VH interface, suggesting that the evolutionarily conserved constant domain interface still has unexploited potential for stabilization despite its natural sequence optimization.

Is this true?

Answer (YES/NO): YES